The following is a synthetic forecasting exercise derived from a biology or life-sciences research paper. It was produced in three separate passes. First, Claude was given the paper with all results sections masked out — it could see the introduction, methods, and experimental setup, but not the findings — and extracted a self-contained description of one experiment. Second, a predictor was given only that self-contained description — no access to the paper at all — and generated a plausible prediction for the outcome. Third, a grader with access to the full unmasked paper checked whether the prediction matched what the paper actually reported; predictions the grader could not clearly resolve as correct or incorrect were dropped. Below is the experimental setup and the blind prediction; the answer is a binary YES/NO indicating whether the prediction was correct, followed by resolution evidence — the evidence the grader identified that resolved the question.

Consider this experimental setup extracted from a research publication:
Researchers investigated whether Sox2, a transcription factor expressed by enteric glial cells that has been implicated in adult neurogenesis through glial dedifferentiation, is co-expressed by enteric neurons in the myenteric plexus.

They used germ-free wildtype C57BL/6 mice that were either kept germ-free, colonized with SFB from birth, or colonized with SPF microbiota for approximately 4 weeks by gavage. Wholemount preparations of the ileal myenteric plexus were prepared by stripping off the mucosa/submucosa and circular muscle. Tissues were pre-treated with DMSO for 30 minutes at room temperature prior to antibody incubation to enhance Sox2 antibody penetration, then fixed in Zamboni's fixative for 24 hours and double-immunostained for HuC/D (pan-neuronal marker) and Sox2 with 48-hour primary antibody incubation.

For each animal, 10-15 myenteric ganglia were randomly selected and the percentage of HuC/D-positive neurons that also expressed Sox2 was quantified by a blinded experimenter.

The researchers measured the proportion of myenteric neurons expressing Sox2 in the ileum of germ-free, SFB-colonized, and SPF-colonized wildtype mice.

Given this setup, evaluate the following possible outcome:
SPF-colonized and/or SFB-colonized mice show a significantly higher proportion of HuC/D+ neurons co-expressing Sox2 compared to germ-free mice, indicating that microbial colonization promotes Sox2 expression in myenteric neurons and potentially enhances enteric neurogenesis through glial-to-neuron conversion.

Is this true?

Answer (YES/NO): YES